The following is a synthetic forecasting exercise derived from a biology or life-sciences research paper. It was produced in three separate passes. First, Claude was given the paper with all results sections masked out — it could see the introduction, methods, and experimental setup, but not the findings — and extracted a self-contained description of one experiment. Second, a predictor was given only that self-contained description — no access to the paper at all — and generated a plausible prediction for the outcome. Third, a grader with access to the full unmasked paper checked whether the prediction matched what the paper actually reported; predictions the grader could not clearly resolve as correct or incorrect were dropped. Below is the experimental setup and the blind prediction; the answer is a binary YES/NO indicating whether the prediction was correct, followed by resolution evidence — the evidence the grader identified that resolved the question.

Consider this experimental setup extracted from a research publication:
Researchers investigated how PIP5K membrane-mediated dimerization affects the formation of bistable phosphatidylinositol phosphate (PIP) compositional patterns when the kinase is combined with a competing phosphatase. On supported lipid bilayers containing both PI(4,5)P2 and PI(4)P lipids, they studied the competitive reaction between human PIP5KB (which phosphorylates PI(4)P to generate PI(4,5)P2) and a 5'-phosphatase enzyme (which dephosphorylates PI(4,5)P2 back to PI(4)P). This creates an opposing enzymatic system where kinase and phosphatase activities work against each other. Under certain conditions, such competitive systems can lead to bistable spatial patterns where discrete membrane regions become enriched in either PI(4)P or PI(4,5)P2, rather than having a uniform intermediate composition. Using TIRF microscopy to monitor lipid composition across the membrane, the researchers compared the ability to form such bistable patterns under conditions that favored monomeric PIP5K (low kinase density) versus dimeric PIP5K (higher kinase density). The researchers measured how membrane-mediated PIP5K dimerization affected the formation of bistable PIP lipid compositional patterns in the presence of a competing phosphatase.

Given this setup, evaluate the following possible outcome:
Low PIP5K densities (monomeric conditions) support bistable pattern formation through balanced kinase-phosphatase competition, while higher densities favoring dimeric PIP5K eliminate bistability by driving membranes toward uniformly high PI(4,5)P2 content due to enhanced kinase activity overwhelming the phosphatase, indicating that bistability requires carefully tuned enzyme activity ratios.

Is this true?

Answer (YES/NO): NO